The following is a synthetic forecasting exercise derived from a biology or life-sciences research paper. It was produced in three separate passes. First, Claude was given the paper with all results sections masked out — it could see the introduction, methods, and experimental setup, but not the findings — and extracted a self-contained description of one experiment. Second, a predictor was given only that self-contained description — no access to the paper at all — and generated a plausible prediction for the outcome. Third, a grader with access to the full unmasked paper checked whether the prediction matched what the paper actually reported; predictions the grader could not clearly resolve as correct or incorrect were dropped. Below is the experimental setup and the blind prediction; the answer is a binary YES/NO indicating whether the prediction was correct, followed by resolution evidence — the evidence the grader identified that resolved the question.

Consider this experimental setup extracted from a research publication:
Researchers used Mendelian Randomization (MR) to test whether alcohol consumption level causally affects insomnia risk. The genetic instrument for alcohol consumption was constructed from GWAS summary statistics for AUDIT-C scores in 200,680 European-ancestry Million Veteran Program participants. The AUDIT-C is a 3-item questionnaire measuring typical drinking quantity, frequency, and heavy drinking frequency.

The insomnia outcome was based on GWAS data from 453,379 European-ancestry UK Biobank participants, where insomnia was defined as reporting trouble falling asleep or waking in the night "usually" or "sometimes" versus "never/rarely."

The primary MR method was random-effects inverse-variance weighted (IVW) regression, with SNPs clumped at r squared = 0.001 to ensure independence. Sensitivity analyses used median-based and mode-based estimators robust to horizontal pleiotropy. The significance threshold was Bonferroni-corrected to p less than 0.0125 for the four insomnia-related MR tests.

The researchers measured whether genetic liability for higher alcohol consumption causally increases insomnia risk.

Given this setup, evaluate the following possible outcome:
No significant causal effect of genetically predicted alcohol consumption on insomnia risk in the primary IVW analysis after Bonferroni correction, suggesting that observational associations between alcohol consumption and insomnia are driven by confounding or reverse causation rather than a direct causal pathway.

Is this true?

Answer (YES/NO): YES